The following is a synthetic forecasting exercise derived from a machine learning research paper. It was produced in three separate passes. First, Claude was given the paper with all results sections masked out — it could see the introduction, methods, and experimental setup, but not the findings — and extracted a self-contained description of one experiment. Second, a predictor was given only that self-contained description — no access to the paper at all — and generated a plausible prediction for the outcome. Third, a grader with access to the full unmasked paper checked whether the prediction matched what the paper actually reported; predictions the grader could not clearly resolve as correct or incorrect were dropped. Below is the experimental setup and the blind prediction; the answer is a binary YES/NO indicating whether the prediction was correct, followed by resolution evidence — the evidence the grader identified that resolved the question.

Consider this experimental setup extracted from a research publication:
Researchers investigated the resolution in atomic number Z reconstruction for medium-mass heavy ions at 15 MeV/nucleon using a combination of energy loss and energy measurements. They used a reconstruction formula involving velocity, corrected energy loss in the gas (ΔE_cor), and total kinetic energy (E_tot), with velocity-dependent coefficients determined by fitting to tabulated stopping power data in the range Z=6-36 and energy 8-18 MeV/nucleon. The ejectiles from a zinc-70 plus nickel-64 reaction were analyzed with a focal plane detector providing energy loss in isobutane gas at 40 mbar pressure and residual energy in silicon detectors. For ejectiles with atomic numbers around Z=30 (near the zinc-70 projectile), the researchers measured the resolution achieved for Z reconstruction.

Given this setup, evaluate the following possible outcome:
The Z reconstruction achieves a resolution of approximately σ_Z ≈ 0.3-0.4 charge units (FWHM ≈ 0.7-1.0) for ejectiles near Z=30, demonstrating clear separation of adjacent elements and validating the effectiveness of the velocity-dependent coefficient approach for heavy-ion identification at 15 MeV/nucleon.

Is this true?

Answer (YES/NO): YES